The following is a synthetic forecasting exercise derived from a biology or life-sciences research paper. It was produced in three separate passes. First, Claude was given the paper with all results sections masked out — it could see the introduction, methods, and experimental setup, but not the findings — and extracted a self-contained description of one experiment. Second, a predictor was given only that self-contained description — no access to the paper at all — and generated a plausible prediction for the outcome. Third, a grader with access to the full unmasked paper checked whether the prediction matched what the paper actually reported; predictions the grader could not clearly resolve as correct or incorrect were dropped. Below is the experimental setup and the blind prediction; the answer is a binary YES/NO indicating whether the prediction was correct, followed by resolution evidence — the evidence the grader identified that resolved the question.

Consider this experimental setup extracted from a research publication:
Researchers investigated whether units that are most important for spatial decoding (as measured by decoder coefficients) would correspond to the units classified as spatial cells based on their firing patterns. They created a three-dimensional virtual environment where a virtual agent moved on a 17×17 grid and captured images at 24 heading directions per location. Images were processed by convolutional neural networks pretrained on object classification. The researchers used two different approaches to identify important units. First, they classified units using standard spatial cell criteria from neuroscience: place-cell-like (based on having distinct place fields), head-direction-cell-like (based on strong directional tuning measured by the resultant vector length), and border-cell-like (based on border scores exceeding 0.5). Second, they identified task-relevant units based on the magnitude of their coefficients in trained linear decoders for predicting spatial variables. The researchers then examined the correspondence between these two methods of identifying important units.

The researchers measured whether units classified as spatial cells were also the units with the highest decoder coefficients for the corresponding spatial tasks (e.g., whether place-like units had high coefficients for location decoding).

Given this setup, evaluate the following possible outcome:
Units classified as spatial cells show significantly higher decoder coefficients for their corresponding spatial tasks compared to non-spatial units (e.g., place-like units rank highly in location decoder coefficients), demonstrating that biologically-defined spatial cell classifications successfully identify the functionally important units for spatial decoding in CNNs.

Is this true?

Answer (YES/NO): NO